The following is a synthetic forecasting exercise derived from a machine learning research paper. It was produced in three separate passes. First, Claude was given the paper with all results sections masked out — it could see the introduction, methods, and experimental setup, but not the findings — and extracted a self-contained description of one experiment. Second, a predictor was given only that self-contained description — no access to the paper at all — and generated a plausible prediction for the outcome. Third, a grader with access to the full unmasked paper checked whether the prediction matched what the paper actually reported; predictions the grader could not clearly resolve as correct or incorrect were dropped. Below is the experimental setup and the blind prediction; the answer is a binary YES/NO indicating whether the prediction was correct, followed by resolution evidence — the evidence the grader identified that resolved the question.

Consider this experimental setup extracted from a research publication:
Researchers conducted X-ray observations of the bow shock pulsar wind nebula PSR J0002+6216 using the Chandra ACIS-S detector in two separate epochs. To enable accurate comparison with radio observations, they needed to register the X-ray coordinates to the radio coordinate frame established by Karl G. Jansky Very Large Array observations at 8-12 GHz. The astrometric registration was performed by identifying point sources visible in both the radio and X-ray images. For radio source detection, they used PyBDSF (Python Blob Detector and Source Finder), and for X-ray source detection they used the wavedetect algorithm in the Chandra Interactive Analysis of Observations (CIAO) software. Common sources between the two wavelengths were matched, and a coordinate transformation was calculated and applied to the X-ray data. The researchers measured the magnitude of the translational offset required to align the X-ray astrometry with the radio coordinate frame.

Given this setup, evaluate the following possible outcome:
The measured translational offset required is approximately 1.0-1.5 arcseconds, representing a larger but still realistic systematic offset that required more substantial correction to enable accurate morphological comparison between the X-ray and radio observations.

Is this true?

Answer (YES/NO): NO